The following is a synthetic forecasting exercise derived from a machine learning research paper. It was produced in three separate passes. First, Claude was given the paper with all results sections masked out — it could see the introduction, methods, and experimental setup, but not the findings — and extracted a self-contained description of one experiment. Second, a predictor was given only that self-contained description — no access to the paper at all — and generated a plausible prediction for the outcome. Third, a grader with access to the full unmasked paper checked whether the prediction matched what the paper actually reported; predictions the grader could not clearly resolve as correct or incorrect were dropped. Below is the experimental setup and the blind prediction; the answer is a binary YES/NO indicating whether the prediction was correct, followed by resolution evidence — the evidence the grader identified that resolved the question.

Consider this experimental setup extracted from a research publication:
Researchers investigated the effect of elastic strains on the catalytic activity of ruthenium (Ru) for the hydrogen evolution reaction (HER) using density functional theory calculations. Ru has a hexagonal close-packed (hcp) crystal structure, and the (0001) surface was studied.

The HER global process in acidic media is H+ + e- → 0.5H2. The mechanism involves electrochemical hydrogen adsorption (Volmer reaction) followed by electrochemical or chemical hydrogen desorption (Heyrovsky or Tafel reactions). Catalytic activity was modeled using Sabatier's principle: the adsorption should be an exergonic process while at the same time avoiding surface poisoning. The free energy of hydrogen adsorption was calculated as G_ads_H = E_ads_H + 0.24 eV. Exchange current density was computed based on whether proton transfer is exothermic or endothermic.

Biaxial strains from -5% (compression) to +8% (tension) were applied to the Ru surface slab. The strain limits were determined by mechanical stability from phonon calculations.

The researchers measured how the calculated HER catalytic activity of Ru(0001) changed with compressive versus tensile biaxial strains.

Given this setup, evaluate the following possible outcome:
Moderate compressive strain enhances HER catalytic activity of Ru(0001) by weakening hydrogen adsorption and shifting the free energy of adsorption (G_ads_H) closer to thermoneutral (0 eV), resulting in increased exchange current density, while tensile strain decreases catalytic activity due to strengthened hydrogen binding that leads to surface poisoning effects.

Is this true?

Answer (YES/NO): YES